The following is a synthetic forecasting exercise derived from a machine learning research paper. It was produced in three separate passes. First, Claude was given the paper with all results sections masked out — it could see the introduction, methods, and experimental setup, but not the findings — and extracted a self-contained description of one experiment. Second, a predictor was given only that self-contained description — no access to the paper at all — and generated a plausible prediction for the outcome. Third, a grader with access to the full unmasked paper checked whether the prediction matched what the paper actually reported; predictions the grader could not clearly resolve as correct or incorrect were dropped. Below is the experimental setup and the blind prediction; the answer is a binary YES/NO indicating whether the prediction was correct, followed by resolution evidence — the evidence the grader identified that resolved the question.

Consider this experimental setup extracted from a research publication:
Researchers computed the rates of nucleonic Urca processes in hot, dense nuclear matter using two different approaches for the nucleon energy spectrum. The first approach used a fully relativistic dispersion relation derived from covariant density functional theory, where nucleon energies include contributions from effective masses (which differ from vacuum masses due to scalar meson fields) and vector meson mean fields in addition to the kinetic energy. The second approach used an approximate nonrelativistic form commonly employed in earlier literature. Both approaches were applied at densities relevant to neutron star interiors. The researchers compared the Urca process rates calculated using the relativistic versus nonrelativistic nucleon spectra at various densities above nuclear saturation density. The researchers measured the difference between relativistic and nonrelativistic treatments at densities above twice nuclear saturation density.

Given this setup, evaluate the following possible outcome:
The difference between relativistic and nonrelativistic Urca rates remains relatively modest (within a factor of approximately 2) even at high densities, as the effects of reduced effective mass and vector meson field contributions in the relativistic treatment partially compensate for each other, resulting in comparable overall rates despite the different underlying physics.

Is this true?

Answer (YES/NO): NO